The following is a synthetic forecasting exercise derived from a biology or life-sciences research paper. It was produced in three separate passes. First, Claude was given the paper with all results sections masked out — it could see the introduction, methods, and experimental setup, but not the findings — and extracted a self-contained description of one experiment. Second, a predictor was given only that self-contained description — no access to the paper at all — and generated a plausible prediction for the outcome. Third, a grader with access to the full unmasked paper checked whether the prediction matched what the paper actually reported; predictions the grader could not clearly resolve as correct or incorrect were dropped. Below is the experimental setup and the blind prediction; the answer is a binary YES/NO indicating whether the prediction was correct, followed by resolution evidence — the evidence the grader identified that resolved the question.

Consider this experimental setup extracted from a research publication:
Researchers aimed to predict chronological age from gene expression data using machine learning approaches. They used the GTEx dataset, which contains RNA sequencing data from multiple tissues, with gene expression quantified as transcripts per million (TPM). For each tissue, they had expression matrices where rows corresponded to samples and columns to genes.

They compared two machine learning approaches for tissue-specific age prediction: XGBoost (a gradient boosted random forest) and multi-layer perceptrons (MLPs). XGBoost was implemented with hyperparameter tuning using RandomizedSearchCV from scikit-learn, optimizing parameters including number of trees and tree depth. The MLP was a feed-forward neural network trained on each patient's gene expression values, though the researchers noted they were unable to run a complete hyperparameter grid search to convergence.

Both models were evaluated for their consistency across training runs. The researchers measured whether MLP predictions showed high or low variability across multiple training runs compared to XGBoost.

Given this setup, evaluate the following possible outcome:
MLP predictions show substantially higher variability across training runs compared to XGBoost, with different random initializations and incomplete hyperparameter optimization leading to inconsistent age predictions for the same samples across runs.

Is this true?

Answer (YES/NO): YES